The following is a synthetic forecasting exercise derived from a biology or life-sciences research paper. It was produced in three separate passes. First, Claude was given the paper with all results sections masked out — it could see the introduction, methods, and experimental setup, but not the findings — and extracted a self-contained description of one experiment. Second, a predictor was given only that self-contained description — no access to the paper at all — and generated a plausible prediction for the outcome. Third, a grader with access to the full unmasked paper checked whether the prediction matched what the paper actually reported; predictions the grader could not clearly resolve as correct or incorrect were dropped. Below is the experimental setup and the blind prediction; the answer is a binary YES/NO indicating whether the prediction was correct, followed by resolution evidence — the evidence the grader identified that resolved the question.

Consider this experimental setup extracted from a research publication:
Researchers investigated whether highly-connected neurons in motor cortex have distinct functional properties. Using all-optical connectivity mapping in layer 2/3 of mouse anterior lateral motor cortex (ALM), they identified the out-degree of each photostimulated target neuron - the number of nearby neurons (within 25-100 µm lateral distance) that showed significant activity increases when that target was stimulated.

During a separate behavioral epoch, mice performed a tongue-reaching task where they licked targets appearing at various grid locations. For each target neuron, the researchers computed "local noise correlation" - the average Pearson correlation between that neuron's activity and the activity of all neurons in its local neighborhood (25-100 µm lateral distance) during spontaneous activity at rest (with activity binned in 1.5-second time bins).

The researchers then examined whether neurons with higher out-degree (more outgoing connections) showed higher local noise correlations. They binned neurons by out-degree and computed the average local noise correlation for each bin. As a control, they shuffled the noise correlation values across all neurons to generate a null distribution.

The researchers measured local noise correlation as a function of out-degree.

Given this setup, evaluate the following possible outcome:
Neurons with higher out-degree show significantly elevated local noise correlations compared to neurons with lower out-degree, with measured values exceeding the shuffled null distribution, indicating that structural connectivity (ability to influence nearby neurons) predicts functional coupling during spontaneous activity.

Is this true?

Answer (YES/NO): YES